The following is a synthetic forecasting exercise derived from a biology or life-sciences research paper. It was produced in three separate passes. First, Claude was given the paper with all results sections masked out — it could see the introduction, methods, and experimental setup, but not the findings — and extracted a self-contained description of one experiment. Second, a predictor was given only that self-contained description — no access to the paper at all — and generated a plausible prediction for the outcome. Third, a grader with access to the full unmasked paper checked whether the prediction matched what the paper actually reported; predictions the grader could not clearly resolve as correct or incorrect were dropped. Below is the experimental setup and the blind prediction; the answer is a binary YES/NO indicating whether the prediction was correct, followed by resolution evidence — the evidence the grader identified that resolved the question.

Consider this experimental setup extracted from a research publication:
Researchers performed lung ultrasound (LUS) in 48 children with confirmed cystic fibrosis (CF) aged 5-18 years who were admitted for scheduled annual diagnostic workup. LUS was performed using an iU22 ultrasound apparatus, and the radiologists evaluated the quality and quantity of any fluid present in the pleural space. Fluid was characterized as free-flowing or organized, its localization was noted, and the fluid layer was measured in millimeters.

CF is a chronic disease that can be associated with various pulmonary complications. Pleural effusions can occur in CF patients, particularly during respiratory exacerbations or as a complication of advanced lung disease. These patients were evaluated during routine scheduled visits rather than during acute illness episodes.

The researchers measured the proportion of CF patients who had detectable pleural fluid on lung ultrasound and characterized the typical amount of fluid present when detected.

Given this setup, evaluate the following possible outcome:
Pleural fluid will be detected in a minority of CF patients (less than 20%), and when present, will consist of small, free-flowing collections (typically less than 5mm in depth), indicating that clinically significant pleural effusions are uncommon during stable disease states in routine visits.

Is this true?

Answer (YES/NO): NO